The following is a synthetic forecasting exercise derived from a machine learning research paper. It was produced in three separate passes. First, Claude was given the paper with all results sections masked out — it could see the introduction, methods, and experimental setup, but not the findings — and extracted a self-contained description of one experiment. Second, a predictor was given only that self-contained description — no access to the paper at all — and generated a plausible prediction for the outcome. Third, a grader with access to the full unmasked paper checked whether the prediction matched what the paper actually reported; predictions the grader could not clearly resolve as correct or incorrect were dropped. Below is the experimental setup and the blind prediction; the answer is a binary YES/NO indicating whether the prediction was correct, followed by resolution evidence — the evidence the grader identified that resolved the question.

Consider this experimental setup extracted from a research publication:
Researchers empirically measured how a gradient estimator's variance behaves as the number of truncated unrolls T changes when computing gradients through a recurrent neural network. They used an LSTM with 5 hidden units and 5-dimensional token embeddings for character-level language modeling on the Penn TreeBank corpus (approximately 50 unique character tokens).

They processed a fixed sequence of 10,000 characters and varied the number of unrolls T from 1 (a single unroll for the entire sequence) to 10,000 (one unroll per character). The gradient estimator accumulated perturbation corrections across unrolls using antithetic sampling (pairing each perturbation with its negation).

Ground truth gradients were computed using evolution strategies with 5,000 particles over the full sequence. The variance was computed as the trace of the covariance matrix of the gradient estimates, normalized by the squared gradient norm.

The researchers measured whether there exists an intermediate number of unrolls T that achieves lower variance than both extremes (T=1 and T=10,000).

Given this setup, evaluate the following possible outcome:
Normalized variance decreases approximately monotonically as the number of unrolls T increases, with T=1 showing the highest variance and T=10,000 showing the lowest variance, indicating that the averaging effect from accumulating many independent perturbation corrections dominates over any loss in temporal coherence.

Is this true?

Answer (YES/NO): NO